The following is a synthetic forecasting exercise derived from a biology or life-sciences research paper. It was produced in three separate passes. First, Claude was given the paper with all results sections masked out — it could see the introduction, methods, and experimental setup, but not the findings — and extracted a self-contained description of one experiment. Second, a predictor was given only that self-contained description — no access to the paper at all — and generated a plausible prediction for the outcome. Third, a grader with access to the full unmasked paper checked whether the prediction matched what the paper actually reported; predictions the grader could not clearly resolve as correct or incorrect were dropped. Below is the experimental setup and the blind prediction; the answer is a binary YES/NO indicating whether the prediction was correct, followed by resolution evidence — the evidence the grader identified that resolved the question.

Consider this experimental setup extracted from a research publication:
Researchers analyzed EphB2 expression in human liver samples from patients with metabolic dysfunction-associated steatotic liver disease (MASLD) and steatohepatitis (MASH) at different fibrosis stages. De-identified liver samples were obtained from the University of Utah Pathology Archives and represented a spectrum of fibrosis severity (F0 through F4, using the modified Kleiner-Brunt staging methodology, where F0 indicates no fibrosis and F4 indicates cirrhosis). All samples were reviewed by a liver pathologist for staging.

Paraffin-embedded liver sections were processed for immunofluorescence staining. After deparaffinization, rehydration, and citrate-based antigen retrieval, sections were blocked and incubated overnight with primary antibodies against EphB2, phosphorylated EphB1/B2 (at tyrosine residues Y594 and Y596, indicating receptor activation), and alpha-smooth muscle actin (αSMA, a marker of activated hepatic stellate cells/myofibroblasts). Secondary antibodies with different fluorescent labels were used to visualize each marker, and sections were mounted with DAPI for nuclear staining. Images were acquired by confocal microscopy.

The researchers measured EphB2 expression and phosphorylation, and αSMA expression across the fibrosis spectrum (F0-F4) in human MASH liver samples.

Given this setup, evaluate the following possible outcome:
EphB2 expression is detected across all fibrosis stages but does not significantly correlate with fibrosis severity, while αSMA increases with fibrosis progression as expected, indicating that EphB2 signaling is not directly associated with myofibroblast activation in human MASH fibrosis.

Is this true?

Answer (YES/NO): NO